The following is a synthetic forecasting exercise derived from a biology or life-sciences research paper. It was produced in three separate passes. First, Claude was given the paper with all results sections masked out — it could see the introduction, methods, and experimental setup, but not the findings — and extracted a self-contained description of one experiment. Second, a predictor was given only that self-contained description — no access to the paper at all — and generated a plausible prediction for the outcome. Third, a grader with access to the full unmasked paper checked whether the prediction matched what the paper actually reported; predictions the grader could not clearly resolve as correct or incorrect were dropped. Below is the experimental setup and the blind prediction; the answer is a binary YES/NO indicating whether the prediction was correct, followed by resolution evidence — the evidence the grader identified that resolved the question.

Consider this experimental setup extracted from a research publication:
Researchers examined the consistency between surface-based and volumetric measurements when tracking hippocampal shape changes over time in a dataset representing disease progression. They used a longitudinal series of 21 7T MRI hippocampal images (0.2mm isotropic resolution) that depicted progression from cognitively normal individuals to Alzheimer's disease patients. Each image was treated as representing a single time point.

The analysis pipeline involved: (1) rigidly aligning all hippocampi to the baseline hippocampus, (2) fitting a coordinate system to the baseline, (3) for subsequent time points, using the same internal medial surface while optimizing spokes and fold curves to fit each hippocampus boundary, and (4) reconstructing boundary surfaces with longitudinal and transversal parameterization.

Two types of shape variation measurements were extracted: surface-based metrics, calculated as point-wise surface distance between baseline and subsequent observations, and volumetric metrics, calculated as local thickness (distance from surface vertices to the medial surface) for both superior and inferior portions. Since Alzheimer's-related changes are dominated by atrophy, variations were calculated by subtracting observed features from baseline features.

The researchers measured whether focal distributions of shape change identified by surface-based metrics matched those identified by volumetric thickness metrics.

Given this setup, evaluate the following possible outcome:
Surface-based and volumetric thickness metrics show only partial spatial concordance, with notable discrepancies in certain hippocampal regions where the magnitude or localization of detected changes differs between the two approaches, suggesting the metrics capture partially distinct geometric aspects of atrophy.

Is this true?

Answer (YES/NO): NO